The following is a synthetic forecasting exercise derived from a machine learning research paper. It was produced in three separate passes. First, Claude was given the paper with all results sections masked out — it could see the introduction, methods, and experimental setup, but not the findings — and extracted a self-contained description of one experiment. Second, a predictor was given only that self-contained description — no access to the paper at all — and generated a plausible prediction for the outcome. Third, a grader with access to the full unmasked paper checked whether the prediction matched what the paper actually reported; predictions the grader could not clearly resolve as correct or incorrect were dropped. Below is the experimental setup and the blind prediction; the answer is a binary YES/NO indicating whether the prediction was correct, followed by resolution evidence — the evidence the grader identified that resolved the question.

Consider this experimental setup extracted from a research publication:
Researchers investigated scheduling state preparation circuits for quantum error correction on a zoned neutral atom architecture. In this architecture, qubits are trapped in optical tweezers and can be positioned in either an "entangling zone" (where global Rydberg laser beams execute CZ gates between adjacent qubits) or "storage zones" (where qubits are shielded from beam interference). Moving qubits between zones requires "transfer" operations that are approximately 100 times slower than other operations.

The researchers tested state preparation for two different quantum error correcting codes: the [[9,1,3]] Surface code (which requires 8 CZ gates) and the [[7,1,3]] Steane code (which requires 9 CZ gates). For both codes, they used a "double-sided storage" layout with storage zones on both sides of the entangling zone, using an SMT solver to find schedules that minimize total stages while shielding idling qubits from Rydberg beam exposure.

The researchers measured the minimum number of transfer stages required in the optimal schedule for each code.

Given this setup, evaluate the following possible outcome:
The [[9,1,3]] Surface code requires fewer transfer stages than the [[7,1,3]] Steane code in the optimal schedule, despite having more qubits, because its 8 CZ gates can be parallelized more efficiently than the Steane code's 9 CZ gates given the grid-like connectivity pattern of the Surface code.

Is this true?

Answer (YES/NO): YES